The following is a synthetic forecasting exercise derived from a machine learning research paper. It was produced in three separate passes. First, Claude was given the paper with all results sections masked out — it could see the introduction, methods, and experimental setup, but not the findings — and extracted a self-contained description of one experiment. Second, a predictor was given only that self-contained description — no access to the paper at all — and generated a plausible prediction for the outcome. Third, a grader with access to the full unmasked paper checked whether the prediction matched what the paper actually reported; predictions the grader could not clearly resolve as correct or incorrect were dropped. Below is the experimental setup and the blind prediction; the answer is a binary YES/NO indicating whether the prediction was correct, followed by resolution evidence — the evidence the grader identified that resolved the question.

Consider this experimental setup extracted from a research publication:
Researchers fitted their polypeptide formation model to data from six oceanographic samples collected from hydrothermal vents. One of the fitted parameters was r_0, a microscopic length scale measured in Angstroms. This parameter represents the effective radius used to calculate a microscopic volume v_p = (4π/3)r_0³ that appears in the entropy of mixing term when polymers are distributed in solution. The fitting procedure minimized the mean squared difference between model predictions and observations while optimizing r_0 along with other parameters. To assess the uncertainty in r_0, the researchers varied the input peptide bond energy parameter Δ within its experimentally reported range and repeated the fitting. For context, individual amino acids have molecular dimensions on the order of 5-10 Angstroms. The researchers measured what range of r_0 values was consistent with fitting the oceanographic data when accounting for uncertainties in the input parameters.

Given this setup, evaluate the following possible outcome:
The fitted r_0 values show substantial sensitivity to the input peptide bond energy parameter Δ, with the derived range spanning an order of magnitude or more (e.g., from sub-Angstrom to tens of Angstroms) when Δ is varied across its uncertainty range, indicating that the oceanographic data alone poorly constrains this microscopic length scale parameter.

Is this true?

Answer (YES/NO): NO